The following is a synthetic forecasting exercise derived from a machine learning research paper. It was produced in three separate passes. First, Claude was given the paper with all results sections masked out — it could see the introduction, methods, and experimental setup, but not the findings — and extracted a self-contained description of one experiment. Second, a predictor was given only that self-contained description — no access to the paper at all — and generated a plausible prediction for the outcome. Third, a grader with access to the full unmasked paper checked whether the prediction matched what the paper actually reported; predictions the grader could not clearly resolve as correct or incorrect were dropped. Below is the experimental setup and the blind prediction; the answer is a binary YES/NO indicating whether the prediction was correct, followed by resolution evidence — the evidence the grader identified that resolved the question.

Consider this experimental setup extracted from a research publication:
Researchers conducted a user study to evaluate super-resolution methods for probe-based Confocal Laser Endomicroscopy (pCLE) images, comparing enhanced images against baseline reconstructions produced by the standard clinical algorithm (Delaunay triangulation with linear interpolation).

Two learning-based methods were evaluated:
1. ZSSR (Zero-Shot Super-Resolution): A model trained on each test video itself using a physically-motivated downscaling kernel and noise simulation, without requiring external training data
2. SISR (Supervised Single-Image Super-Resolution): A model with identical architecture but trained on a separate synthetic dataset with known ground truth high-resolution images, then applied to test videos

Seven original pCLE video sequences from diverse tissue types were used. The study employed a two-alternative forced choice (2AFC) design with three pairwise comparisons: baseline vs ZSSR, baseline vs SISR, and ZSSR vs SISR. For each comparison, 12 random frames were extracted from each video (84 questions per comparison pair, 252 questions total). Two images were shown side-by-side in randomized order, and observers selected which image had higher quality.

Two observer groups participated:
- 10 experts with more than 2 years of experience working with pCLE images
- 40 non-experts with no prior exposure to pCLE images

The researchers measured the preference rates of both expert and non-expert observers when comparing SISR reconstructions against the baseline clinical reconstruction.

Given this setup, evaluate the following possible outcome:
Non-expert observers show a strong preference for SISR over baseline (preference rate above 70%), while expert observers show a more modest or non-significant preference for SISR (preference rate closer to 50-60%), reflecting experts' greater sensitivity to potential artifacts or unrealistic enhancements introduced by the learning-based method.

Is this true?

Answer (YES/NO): NO